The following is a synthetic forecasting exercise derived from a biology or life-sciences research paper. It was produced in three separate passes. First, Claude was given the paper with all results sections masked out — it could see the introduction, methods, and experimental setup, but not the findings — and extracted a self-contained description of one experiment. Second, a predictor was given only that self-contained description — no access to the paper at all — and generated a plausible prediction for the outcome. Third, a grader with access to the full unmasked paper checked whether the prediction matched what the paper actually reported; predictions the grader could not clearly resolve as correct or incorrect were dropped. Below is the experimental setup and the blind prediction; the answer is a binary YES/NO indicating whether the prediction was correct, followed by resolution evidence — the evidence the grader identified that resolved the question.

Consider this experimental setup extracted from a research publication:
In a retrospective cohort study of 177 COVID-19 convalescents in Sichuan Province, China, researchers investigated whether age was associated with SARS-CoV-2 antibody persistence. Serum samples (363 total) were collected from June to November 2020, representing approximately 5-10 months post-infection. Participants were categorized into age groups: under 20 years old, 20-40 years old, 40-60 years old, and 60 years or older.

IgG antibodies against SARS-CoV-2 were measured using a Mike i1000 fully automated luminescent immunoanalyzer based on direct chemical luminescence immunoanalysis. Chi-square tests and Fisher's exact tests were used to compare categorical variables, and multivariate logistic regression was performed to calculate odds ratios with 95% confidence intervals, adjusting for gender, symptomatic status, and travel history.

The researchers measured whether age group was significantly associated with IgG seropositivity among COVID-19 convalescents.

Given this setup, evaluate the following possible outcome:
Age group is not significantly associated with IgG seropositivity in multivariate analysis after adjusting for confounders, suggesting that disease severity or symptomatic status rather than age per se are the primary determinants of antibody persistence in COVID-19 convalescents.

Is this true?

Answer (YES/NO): NO